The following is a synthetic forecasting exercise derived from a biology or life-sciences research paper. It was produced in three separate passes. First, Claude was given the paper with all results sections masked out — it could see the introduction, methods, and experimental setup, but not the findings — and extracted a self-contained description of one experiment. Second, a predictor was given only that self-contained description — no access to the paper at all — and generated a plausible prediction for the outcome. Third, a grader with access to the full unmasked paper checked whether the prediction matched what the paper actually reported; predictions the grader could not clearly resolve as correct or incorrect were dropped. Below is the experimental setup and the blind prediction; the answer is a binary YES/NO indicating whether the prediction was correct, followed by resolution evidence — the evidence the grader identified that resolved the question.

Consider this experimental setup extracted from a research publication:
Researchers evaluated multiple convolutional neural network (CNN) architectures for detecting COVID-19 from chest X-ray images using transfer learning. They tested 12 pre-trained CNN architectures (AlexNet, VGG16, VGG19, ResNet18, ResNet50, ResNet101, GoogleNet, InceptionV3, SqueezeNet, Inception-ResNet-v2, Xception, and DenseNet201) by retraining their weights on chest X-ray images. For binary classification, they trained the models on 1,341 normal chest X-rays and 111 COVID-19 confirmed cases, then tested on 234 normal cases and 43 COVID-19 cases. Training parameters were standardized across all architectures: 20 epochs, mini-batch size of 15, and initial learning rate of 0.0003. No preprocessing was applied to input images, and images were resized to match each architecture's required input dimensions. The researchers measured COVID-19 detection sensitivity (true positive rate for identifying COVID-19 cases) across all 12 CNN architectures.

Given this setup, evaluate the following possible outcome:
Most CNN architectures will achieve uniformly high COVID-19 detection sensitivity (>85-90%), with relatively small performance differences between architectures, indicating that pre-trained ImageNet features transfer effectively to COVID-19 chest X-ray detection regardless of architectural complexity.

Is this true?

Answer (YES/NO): YES